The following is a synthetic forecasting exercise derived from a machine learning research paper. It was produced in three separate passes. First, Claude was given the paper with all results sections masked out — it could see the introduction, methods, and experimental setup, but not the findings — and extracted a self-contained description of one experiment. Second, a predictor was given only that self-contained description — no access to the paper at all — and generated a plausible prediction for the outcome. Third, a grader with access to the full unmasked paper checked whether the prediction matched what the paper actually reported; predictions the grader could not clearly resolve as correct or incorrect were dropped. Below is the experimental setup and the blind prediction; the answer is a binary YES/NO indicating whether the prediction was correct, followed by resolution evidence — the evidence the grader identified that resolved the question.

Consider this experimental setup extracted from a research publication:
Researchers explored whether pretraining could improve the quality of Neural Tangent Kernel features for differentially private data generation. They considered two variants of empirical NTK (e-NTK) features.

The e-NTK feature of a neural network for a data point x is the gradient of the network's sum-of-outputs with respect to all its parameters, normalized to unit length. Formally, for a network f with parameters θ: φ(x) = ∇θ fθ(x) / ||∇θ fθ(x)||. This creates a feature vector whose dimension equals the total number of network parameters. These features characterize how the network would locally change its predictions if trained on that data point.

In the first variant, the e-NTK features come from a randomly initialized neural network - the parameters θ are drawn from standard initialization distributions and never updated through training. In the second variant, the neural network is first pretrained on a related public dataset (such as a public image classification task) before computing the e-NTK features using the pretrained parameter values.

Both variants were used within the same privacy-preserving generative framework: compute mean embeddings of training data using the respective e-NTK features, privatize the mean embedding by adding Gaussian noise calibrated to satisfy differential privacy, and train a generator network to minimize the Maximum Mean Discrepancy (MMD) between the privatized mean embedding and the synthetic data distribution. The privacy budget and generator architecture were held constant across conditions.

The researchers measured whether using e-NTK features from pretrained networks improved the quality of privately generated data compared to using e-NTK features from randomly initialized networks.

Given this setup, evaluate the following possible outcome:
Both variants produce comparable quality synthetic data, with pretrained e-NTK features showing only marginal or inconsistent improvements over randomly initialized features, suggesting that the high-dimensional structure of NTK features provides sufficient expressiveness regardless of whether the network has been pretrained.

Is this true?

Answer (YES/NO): YES